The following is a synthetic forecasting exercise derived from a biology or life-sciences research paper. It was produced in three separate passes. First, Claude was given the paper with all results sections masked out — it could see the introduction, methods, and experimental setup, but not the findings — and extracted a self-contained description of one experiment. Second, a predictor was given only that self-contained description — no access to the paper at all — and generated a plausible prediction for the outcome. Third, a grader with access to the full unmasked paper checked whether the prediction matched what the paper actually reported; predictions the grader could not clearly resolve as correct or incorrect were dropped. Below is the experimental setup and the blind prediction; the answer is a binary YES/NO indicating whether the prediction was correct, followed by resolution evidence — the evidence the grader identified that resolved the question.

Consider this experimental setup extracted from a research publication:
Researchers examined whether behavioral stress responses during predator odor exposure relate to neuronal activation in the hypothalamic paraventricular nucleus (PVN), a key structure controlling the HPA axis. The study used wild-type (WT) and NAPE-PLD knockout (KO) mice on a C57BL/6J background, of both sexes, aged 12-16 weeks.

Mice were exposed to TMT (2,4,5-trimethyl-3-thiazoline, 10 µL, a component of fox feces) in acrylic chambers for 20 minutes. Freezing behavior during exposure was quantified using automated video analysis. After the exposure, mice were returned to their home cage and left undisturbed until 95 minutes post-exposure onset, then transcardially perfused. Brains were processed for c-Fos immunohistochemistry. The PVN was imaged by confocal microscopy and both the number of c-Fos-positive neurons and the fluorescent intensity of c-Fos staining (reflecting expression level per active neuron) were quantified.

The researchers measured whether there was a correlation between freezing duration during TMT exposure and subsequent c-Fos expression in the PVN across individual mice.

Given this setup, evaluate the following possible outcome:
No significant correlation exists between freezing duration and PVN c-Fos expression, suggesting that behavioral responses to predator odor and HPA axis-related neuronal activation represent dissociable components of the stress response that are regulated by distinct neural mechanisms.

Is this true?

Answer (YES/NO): NO